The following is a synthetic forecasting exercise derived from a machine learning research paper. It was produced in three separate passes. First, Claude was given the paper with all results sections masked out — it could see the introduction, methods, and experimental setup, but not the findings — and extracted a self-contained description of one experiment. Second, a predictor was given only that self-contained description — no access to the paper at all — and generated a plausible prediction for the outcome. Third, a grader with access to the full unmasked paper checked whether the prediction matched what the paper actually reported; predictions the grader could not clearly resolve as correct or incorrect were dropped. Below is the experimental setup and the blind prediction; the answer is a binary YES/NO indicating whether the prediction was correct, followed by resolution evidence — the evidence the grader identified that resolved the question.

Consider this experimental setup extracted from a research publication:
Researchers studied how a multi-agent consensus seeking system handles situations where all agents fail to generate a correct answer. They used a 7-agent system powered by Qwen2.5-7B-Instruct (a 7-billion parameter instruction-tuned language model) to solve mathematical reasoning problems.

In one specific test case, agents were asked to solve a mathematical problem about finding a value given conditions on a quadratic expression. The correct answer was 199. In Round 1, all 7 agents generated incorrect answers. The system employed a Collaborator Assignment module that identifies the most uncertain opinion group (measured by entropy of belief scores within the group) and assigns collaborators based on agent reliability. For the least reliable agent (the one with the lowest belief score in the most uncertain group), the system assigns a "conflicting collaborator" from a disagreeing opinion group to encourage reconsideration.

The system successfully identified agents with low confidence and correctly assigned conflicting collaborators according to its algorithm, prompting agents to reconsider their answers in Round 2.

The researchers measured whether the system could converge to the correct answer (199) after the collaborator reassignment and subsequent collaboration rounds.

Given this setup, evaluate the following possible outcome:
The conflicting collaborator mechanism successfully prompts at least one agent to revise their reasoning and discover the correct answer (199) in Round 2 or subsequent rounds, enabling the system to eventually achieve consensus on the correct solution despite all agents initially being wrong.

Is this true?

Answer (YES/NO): NO